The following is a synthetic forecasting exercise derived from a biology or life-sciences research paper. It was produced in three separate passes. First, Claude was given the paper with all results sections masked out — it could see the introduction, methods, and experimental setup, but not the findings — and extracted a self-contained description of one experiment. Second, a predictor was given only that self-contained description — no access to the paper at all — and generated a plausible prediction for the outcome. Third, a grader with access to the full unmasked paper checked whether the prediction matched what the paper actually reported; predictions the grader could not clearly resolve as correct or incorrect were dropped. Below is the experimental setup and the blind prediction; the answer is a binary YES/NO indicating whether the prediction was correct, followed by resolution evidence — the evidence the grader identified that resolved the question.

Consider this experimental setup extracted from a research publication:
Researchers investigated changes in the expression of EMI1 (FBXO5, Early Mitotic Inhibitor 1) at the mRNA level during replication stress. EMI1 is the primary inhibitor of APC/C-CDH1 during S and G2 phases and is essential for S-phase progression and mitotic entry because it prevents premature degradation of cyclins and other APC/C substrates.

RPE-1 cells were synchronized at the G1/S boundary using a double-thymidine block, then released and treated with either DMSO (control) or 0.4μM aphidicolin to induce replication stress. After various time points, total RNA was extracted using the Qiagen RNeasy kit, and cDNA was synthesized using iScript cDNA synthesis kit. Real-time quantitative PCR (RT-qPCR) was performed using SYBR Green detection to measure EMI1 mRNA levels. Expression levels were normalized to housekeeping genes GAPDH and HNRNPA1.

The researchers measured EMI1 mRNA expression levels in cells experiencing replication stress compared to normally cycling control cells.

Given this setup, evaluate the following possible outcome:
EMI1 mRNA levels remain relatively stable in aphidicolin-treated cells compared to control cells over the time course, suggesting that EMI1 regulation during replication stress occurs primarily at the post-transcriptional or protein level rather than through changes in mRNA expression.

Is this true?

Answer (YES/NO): NO